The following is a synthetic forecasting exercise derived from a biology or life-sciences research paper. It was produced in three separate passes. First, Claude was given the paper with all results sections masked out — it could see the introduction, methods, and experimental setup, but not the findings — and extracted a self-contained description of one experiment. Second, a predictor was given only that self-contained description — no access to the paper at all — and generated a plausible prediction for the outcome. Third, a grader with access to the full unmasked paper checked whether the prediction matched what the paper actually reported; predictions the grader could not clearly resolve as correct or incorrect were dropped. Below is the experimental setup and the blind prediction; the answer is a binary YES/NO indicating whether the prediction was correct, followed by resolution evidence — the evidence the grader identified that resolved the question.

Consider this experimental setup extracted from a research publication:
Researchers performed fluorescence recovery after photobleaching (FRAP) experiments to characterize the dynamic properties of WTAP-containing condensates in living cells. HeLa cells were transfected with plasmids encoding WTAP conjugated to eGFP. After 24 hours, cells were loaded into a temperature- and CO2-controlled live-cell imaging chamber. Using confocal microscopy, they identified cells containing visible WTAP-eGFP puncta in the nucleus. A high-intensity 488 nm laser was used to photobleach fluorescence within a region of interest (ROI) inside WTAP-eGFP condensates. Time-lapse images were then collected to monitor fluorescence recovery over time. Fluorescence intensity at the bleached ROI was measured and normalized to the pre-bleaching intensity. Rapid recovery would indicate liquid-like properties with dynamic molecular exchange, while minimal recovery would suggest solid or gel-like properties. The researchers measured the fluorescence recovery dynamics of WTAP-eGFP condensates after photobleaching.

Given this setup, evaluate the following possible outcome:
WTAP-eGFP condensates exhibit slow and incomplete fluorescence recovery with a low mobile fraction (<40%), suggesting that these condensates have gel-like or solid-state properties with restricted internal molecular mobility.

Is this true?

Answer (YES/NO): NO